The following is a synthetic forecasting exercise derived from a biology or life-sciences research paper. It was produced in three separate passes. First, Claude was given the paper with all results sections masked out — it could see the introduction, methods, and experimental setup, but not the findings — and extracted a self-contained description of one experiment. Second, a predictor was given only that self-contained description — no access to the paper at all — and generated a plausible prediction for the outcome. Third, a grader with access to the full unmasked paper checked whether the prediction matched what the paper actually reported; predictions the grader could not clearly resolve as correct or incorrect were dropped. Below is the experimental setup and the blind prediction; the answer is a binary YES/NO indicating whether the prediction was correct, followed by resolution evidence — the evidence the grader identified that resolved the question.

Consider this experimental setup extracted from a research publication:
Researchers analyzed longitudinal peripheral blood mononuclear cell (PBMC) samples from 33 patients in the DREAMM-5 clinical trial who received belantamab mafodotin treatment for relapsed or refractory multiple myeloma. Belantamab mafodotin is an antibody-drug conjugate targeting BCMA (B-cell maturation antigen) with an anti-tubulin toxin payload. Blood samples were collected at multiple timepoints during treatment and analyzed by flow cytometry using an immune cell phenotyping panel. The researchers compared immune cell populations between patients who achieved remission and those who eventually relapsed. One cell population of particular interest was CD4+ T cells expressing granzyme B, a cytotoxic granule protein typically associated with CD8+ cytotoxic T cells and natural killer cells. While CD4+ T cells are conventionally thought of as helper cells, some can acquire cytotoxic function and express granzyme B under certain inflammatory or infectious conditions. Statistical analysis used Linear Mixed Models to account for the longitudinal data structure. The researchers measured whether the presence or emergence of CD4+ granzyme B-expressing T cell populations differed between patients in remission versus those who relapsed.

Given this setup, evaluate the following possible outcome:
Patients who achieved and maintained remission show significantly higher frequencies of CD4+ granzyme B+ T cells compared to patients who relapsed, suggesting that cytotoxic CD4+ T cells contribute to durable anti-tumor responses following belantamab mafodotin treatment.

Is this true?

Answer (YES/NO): YES